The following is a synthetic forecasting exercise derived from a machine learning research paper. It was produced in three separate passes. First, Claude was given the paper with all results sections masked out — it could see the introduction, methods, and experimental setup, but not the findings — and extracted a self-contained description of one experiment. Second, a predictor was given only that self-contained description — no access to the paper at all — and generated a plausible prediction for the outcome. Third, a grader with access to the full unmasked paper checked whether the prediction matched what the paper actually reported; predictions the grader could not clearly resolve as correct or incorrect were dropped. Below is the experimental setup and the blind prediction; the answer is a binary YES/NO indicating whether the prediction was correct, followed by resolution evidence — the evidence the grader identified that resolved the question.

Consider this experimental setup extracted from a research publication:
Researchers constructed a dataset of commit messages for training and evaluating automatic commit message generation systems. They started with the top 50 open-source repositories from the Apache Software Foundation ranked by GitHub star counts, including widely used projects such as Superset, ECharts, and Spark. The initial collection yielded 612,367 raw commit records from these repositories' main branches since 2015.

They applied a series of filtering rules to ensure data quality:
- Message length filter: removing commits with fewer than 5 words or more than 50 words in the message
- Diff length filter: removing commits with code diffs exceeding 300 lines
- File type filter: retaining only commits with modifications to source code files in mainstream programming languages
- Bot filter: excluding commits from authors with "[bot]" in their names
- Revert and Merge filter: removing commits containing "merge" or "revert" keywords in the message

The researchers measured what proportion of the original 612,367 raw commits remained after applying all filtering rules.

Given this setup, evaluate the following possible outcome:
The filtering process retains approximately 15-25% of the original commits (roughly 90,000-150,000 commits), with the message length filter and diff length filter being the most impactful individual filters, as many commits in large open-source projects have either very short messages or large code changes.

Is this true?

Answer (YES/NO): NO